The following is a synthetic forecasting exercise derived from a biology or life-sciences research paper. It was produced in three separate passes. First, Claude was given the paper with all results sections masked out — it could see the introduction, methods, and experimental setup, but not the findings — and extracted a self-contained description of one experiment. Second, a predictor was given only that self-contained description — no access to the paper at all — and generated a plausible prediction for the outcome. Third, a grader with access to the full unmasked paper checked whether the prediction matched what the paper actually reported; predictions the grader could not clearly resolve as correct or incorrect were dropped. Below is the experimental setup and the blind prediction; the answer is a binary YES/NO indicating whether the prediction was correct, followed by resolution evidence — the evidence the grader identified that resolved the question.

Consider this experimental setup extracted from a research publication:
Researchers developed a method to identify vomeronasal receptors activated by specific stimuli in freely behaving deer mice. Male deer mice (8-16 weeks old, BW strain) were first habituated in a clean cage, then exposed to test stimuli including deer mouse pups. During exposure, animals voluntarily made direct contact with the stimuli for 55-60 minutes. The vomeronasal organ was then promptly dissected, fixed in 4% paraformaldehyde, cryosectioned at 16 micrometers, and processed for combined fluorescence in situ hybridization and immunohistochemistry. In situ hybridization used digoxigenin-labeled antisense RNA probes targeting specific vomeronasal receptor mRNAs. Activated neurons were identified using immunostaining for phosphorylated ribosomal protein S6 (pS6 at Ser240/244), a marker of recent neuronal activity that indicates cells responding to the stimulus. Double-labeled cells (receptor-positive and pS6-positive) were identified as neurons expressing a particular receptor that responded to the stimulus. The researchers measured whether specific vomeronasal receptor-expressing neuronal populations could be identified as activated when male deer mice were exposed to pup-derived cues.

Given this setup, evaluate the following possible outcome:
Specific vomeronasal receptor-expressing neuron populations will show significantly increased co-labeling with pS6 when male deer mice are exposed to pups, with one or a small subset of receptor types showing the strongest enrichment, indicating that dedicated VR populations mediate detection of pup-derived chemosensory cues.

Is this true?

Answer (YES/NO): YES